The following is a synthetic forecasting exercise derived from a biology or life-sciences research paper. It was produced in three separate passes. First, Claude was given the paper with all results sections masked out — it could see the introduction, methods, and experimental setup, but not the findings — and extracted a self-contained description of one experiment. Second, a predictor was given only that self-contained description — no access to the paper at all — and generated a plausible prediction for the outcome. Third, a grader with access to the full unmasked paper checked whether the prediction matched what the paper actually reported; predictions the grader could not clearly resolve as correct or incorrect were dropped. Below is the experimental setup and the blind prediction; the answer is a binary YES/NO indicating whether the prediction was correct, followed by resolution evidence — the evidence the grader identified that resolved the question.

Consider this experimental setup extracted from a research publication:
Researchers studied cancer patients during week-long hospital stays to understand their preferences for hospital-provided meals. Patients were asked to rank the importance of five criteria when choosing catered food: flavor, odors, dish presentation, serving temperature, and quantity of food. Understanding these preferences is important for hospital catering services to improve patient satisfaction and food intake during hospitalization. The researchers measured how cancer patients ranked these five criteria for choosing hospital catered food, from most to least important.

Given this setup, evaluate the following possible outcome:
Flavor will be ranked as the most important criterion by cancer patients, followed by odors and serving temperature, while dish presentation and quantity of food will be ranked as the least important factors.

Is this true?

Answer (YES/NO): NO